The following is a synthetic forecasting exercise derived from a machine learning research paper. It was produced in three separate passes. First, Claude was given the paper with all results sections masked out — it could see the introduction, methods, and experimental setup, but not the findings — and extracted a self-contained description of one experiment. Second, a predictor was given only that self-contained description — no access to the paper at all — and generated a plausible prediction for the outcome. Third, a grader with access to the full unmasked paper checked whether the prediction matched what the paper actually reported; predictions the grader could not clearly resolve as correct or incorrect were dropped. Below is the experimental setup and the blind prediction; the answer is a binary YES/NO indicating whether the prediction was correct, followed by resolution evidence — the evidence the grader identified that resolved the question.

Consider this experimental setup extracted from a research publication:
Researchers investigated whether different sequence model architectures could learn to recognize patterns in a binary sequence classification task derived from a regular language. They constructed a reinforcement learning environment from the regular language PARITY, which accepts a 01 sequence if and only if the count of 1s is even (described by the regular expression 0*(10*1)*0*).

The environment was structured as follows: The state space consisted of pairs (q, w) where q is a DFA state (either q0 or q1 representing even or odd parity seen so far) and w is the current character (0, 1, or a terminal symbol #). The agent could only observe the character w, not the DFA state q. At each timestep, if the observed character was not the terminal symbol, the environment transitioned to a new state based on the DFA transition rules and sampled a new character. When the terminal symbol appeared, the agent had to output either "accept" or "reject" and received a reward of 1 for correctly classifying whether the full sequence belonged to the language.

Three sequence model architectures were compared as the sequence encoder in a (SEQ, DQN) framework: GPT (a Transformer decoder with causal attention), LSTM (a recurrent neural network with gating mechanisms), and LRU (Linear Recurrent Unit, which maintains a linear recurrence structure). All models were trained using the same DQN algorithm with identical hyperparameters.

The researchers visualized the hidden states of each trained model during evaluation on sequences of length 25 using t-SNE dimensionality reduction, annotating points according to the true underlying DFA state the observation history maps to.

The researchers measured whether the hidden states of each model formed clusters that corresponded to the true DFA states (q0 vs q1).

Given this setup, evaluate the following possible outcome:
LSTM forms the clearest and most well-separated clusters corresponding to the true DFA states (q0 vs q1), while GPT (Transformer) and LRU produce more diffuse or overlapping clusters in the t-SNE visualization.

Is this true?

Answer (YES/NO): NO